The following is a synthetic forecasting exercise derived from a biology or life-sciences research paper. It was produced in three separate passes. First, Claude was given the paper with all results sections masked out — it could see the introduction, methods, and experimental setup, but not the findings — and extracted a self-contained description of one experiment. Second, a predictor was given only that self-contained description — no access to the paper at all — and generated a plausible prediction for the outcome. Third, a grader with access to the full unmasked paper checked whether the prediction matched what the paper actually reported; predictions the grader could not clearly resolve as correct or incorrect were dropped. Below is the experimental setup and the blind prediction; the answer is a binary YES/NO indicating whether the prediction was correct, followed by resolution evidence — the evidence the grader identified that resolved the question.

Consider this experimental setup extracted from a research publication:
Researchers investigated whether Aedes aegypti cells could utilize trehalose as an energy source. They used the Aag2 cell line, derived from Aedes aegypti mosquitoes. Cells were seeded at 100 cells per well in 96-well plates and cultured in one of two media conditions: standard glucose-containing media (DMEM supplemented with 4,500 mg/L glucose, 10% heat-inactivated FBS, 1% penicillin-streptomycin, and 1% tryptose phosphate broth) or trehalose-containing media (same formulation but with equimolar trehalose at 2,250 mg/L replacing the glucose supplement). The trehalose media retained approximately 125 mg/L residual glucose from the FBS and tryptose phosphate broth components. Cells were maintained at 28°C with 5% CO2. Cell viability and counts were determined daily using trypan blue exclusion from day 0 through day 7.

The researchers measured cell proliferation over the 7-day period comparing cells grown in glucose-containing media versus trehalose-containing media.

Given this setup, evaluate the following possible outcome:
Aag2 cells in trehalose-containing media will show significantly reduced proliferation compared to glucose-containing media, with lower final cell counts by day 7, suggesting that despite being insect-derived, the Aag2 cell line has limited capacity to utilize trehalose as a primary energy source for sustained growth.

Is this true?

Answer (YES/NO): NO